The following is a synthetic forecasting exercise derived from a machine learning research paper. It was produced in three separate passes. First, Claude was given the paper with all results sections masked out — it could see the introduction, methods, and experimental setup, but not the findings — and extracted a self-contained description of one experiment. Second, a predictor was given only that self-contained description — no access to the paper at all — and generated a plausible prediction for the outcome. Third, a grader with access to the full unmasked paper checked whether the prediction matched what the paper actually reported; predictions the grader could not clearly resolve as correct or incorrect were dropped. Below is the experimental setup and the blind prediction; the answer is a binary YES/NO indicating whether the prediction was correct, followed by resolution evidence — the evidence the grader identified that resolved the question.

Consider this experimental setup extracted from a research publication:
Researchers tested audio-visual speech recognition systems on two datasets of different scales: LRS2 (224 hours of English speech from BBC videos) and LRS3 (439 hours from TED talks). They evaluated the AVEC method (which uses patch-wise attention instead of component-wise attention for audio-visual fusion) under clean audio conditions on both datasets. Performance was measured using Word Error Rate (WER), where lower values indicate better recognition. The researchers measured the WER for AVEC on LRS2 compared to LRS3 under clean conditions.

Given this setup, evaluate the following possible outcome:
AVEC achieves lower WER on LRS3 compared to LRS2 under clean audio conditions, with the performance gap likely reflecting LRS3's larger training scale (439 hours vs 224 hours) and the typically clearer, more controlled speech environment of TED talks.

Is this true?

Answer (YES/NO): YES